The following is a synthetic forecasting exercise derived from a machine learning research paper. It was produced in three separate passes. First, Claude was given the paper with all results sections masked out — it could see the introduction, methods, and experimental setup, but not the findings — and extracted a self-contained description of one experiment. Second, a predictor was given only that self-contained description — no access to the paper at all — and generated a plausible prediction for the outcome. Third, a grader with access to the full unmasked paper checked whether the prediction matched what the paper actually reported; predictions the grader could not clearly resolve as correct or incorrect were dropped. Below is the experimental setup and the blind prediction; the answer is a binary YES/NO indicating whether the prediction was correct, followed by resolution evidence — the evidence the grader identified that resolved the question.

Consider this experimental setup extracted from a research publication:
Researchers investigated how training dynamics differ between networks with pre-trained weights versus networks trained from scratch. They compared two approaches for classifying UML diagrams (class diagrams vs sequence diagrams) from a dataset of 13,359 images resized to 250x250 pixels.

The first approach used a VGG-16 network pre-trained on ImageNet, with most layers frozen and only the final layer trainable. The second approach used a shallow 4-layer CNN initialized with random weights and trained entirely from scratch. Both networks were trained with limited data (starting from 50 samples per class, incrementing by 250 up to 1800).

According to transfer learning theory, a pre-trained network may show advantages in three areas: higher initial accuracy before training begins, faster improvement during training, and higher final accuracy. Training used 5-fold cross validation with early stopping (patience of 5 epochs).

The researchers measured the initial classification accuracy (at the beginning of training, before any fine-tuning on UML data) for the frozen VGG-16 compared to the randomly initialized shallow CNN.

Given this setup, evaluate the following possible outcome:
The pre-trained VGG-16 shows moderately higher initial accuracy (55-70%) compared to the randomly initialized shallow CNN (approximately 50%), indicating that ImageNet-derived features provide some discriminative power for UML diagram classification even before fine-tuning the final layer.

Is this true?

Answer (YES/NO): NO